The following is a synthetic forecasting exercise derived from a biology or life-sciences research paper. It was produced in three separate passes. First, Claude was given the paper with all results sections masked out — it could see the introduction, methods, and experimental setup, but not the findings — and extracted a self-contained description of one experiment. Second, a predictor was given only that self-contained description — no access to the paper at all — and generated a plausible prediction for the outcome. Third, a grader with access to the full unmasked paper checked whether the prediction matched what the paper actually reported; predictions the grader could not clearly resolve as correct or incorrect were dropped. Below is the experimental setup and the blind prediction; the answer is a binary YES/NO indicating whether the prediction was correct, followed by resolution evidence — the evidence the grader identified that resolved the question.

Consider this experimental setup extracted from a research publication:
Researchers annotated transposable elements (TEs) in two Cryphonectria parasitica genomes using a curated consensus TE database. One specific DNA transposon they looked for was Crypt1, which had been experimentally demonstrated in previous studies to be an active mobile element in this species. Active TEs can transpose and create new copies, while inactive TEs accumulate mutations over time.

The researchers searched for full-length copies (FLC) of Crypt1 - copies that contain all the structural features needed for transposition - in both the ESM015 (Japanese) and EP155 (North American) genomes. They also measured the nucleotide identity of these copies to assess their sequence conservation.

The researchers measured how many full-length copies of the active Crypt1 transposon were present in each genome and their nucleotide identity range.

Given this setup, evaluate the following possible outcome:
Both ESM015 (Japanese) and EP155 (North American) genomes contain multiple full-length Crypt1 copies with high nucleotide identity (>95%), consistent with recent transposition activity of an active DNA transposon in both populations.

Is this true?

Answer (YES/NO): YES